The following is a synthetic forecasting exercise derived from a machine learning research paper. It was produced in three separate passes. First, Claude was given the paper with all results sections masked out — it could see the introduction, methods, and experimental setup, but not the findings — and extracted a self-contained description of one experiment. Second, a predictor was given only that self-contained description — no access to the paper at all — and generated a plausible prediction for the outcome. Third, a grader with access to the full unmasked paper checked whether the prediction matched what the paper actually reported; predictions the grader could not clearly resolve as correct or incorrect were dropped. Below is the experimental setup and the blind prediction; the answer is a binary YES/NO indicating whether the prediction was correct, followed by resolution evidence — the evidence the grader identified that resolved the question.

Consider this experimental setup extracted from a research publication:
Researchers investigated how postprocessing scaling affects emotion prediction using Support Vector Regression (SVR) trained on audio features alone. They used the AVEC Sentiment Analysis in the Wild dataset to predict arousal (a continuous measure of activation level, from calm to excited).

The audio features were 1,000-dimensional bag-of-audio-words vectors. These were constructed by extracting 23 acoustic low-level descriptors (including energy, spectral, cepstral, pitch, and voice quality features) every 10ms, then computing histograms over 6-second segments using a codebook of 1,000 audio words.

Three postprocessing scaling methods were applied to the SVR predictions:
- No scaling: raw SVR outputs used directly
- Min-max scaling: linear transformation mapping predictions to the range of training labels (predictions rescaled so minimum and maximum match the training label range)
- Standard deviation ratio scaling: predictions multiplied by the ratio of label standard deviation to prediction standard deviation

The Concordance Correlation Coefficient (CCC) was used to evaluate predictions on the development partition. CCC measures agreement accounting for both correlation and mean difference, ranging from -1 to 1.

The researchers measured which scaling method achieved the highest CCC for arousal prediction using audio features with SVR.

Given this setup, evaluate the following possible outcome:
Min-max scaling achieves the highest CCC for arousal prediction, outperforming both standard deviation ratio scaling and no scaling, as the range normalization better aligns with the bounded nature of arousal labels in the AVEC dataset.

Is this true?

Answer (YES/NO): YES